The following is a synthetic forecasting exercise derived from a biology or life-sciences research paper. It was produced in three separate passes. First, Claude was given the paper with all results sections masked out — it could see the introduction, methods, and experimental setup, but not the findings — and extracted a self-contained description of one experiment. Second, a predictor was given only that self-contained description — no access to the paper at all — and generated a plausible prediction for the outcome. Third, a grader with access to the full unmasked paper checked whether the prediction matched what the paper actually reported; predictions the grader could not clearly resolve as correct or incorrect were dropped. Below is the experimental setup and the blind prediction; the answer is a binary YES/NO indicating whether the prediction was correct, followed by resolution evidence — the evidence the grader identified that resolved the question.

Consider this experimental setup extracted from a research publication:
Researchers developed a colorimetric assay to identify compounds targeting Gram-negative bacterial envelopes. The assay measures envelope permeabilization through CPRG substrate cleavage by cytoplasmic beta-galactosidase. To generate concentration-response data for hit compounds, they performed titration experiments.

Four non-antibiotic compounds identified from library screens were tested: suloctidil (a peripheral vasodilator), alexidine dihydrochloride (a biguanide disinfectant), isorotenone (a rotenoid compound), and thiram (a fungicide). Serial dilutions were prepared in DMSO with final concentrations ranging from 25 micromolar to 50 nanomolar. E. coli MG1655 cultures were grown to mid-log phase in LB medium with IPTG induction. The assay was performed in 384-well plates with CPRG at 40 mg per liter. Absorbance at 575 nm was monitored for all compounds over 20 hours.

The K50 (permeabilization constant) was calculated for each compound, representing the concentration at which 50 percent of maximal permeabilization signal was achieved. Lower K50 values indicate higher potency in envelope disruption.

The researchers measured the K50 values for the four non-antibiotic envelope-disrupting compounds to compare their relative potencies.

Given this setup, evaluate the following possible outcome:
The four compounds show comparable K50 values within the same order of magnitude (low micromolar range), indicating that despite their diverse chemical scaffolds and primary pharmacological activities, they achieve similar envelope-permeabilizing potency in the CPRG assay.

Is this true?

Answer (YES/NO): NO